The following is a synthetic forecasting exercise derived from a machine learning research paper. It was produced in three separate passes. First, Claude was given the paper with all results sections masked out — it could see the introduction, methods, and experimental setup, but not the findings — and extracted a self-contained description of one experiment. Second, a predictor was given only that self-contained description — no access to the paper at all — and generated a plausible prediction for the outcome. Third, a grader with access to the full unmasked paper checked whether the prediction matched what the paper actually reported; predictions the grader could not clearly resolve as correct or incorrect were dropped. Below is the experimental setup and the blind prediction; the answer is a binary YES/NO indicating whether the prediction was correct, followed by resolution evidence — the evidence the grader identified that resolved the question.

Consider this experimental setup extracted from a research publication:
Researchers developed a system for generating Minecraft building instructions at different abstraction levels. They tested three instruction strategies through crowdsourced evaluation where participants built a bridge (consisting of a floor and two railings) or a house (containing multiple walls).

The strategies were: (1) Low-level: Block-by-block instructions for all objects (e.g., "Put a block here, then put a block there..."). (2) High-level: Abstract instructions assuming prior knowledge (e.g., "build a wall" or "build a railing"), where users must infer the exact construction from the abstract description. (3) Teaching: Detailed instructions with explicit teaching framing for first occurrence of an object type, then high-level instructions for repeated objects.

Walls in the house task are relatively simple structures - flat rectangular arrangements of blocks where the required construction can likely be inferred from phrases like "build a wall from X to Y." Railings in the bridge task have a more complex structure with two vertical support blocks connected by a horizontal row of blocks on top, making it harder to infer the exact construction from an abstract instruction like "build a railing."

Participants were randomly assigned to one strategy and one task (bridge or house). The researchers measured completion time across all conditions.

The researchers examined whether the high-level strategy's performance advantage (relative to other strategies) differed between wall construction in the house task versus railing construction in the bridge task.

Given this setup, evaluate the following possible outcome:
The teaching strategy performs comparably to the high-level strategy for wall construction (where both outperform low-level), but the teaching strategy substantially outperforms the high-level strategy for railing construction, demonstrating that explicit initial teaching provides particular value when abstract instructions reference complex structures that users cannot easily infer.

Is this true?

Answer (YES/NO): NO